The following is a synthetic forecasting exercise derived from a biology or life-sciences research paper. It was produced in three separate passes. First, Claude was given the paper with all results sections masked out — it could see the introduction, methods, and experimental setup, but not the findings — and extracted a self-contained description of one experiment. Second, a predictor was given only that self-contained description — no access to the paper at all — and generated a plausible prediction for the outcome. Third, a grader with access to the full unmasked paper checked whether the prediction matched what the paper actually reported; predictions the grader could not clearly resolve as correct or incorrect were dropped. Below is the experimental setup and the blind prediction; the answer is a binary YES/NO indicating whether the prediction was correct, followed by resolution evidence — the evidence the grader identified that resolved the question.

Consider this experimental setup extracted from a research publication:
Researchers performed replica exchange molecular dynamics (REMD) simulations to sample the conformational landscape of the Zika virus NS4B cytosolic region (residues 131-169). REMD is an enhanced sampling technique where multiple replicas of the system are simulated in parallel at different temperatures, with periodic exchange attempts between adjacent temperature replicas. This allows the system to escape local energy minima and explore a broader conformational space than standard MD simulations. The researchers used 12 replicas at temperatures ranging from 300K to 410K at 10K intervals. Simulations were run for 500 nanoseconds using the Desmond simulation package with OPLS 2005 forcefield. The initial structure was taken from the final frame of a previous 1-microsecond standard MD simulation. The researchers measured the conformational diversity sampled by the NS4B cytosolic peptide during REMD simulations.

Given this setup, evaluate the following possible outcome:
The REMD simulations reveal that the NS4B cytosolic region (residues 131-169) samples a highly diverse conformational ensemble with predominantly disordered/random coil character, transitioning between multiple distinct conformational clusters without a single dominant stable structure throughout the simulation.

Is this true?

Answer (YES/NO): YES